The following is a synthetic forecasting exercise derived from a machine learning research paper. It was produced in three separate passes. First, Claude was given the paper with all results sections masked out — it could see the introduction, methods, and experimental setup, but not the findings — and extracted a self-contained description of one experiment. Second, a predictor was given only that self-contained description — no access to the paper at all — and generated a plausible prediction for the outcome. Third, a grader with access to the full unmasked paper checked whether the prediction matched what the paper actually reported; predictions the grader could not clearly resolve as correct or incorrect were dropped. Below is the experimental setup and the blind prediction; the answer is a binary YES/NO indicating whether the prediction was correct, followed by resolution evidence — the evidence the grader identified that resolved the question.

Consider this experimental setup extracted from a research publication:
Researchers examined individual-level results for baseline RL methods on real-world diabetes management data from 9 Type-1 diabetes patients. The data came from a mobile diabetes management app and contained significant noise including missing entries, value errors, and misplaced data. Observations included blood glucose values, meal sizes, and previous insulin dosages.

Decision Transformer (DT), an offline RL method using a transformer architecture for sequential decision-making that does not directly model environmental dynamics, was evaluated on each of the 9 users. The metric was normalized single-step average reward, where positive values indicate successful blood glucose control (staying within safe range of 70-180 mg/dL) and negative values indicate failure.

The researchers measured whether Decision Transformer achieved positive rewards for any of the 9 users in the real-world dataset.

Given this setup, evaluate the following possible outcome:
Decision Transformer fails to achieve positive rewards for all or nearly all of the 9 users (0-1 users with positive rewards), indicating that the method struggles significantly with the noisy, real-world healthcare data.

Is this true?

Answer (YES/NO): YES